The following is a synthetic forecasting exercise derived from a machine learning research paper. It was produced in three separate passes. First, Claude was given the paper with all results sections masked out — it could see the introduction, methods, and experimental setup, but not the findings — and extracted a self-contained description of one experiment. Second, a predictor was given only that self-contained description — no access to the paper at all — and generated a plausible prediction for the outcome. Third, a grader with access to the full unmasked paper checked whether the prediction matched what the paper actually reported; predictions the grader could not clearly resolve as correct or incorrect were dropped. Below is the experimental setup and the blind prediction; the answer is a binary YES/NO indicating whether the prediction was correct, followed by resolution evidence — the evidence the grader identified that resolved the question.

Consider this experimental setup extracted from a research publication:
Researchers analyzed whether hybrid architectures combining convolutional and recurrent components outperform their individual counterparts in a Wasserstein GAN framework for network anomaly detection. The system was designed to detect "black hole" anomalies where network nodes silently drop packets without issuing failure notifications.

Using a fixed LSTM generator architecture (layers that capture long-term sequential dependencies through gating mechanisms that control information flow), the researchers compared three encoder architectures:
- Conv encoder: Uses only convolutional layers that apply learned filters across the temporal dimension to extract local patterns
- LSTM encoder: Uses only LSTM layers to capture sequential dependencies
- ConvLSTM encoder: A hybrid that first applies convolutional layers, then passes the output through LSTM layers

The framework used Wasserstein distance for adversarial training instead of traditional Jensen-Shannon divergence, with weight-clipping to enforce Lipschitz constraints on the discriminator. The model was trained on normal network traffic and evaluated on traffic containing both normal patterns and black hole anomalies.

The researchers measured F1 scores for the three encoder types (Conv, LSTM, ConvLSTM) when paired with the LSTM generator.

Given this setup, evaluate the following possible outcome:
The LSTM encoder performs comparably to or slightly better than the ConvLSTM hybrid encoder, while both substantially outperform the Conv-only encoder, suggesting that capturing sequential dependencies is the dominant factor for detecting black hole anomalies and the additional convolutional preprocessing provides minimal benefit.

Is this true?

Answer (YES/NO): NO